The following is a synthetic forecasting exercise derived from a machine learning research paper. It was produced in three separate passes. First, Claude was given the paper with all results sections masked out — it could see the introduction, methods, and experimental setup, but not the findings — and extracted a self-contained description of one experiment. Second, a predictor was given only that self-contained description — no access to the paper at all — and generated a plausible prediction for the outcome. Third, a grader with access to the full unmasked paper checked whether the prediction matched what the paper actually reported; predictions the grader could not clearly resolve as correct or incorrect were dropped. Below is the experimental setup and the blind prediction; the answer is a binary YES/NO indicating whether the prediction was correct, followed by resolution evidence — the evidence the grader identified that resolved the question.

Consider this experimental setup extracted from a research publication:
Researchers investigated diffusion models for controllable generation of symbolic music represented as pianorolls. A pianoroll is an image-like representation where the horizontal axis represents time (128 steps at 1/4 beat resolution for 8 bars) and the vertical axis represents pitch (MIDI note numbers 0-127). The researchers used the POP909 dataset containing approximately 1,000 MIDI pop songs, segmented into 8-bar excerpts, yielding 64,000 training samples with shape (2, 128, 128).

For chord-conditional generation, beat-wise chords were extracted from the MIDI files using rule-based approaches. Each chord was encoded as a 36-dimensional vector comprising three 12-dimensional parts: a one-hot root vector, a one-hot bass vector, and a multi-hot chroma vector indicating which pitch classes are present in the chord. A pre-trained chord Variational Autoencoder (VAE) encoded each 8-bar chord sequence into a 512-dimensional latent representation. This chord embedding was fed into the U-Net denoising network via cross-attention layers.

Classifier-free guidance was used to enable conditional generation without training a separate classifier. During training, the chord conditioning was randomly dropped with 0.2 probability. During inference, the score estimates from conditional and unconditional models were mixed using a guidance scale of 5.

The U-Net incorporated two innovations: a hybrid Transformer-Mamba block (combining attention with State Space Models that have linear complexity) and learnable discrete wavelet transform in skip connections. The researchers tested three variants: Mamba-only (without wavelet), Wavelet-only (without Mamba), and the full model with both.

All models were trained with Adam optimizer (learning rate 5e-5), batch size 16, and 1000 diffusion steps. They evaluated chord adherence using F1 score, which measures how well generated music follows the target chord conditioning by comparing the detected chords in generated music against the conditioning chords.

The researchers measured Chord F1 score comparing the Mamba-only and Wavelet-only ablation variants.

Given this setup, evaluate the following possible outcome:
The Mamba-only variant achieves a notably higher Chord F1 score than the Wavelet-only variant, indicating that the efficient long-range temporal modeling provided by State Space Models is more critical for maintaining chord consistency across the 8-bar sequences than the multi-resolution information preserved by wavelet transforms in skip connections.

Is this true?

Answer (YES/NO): NO